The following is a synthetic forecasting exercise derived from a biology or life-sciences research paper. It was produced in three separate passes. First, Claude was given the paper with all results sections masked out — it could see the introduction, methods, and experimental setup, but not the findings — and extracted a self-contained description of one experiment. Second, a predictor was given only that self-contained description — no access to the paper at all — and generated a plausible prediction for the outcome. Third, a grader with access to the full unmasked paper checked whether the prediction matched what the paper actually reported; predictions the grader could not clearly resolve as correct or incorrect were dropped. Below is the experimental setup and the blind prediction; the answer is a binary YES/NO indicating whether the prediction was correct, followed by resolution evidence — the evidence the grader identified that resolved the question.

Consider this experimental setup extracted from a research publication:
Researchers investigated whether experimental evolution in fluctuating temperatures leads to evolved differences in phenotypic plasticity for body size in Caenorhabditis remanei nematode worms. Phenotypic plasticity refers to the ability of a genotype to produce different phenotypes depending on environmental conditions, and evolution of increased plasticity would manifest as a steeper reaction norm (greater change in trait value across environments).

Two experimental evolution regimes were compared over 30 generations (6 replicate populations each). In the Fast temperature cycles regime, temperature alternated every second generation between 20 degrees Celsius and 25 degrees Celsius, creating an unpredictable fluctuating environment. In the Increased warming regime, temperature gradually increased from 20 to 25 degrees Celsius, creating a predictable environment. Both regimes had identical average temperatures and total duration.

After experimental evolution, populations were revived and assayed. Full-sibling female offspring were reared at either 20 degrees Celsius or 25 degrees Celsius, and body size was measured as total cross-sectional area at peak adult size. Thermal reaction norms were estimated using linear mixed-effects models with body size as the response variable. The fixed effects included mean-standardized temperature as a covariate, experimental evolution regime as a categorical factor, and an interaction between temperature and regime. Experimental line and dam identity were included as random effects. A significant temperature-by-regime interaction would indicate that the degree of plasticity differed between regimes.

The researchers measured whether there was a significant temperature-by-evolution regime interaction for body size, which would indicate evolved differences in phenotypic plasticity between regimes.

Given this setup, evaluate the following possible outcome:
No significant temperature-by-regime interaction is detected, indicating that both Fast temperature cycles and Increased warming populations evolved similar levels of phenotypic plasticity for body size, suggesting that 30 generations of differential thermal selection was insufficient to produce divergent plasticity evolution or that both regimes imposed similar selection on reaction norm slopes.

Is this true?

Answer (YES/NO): NO